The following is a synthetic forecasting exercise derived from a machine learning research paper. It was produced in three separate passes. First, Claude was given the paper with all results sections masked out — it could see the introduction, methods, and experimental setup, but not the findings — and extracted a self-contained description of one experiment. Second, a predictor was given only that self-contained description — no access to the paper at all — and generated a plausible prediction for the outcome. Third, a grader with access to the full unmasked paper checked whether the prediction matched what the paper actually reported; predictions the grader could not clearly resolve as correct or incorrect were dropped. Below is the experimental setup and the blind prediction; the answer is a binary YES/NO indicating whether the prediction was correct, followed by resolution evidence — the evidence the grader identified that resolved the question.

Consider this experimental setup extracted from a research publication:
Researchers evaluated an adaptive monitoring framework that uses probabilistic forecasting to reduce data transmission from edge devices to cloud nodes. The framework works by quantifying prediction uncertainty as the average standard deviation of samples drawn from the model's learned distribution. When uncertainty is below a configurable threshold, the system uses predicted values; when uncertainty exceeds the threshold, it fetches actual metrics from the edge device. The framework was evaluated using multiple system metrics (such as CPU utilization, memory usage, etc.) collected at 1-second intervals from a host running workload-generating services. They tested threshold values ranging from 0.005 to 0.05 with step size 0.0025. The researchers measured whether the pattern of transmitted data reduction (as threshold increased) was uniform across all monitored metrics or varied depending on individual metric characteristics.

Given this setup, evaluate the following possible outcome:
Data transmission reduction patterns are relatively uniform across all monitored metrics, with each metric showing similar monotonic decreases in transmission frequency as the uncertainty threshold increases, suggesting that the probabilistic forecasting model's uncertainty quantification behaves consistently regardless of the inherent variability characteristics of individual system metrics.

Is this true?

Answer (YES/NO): NO